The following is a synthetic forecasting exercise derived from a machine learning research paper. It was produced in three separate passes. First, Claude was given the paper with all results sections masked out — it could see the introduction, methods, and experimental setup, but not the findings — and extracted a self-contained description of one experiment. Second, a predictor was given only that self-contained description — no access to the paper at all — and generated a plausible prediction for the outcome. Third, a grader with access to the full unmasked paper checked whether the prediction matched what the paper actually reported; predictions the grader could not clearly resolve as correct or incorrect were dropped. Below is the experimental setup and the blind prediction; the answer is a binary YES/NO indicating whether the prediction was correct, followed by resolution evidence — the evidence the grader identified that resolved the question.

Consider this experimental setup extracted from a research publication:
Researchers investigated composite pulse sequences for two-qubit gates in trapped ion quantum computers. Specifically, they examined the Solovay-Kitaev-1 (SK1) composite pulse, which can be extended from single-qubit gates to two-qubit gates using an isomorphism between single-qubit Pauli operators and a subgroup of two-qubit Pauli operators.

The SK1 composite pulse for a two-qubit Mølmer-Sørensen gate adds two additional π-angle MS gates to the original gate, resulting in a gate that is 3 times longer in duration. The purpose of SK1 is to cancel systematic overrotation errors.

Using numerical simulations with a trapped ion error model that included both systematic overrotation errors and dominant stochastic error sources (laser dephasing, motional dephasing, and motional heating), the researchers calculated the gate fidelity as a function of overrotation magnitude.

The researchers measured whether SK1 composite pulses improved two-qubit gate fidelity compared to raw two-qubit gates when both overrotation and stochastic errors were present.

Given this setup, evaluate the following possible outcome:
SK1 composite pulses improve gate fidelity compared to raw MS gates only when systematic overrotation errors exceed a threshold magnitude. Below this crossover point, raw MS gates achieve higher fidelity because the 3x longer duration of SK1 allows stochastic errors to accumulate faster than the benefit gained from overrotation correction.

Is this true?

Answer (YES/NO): NO